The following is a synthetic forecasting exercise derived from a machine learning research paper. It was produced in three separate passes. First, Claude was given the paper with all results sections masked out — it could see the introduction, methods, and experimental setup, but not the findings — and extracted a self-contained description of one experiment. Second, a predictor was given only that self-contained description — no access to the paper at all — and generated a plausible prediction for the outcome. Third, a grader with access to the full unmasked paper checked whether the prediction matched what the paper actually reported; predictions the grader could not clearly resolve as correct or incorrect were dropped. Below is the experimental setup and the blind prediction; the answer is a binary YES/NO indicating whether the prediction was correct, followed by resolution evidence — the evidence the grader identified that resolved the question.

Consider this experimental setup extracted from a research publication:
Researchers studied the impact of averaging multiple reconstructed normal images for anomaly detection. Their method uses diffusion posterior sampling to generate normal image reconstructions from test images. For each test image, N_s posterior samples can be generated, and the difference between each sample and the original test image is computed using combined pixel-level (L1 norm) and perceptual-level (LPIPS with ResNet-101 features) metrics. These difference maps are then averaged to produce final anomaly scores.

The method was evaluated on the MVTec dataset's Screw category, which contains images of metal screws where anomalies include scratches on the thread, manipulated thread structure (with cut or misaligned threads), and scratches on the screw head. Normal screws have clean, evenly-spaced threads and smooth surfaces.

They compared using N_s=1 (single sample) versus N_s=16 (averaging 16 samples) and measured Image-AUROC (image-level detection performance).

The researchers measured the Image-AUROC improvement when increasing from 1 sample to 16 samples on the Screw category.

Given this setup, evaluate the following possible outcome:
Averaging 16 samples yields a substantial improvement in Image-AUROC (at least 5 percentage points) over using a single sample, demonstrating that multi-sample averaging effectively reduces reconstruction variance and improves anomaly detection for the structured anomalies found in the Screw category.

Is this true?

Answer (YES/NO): NO